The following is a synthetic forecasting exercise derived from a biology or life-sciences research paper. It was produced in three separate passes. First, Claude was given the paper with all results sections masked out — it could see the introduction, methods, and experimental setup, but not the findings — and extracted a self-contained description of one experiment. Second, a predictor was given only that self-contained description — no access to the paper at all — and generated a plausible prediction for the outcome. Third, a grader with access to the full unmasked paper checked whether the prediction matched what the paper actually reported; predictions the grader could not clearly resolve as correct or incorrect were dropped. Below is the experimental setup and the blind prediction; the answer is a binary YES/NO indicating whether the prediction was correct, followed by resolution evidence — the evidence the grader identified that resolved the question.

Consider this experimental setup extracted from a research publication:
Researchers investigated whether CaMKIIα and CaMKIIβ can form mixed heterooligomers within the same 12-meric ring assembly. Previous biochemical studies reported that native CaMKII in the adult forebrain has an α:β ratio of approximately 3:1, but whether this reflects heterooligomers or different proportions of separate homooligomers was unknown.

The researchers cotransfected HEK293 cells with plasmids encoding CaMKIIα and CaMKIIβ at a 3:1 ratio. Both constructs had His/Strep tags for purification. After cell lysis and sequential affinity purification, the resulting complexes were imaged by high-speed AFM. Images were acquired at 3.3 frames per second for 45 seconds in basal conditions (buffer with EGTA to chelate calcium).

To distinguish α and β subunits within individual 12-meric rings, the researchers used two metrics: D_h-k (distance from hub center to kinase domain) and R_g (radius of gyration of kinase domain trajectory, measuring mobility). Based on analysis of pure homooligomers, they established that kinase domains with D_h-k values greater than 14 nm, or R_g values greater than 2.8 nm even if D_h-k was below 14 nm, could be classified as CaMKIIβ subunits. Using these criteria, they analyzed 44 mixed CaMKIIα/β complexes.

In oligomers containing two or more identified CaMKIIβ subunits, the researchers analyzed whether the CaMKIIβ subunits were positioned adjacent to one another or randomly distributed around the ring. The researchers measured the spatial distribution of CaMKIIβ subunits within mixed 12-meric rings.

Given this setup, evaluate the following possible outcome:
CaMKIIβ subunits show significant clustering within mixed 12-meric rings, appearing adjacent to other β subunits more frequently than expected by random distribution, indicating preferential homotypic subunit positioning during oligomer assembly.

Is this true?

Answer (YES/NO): YES